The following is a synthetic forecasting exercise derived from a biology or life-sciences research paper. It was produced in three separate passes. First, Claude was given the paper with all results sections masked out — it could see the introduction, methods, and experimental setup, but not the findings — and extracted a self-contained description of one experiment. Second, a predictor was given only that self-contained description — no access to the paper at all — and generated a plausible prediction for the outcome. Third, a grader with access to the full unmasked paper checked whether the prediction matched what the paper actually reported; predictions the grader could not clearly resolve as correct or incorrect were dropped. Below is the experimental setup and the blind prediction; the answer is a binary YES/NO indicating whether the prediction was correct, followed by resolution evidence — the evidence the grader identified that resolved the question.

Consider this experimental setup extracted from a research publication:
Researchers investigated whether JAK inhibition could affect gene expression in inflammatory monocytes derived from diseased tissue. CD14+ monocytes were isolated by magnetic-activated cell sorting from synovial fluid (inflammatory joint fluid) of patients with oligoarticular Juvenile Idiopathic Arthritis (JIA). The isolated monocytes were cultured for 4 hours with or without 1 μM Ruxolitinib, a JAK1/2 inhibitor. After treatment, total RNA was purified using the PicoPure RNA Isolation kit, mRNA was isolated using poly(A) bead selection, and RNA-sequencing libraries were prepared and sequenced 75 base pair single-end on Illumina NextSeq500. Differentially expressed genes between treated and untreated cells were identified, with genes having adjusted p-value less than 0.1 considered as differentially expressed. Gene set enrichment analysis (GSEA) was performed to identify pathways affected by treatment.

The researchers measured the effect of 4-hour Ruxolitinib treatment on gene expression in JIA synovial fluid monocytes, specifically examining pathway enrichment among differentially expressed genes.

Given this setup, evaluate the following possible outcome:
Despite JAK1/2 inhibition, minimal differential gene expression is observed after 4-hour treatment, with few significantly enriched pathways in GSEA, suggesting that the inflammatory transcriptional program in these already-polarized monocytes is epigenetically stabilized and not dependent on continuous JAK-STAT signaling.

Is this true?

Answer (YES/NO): NO